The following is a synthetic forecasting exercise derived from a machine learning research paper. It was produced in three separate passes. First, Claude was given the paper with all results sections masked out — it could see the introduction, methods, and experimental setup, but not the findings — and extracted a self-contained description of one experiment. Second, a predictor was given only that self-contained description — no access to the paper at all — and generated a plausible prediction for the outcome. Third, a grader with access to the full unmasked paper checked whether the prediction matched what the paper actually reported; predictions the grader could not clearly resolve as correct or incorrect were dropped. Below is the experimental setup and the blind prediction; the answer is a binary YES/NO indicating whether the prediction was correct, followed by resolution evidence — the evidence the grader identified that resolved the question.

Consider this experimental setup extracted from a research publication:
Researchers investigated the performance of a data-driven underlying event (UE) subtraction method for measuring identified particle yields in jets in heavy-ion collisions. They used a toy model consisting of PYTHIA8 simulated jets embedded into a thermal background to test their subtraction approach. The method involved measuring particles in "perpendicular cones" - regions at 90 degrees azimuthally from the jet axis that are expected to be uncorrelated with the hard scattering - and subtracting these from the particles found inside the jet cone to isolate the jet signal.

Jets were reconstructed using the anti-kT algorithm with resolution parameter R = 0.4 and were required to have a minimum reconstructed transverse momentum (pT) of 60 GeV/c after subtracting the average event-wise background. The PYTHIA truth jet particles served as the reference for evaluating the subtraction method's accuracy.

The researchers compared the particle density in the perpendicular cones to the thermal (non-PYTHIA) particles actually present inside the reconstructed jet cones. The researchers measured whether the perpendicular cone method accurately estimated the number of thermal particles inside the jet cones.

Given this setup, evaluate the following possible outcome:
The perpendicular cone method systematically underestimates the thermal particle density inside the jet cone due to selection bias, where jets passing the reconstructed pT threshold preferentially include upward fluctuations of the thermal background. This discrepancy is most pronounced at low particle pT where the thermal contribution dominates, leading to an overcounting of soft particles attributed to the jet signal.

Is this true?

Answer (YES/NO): YES